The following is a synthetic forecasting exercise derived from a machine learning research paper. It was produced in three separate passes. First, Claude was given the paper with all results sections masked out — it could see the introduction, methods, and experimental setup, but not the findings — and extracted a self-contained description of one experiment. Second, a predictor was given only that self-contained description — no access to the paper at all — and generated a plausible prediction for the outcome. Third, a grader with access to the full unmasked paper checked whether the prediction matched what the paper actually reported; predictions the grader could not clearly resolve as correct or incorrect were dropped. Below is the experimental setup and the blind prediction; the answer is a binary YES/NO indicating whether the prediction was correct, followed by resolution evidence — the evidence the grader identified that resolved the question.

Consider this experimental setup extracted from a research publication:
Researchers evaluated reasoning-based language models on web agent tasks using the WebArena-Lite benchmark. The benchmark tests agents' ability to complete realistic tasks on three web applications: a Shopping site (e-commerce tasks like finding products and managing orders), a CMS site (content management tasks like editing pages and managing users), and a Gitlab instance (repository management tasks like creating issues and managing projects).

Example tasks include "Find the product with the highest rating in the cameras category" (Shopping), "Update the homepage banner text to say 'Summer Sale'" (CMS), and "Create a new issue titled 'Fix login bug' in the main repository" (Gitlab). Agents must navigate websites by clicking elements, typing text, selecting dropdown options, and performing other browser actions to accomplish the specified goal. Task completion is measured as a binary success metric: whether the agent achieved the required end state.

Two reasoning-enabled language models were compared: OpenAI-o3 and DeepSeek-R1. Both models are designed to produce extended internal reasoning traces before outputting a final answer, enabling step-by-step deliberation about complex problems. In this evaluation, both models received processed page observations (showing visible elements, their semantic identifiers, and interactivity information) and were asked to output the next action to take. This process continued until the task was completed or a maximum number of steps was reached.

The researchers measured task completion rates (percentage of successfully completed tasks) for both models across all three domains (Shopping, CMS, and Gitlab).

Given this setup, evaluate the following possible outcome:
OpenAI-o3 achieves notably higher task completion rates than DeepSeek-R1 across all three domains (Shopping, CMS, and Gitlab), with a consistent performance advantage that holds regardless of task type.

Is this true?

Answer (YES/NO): YES